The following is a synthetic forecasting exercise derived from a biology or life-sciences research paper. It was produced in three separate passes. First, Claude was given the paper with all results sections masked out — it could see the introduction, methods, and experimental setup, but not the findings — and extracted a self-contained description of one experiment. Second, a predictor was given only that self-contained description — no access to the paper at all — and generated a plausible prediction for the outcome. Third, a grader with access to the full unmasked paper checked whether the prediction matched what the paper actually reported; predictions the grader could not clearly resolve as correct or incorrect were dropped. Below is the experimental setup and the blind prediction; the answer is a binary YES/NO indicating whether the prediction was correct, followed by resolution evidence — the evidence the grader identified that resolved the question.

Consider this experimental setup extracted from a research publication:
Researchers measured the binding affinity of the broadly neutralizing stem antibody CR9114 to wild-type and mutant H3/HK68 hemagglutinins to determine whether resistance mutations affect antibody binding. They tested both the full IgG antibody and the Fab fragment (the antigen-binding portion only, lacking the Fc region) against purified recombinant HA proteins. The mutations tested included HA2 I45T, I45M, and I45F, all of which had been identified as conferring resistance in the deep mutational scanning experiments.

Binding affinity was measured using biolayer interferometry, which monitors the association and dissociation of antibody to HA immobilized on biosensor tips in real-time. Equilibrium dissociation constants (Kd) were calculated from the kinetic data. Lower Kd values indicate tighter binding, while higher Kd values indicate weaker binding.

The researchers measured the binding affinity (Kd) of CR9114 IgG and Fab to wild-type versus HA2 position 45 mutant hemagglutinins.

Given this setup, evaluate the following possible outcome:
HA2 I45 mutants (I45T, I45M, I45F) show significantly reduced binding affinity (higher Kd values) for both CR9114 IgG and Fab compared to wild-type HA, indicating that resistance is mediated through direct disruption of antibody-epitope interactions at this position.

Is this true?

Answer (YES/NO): YES